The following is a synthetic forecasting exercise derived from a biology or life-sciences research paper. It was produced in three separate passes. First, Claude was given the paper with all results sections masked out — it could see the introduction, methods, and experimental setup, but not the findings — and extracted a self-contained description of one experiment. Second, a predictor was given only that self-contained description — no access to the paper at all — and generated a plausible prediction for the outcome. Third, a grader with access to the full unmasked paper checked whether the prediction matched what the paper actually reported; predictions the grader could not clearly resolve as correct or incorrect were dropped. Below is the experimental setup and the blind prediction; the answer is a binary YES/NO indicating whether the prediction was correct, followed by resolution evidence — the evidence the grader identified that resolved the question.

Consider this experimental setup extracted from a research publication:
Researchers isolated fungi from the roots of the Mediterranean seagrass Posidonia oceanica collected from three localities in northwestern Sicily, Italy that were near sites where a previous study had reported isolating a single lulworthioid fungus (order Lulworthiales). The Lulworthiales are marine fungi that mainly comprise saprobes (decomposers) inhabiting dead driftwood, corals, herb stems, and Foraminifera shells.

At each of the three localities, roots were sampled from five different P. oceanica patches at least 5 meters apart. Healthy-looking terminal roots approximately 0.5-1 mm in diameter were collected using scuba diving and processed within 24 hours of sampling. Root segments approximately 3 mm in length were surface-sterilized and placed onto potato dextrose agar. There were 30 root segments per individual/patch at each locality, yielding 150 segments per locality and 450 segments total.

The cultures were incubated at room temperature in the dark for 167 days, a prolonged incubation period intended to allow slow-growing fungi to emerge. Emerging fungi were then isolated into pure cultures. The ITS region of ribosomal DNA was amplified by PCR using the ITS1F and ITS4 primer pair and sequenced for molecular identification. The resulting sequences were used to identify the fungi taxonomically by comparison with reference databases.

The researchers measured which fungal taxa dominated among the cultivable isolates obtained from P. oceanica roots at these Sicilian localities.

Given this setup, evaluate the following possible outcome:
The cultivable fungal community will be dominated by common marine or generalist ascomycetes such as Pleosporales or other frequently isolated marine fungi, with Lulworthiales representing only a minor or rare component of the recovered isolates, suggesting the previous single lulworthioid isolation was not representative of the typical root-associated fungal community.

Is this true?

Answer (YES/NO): NO